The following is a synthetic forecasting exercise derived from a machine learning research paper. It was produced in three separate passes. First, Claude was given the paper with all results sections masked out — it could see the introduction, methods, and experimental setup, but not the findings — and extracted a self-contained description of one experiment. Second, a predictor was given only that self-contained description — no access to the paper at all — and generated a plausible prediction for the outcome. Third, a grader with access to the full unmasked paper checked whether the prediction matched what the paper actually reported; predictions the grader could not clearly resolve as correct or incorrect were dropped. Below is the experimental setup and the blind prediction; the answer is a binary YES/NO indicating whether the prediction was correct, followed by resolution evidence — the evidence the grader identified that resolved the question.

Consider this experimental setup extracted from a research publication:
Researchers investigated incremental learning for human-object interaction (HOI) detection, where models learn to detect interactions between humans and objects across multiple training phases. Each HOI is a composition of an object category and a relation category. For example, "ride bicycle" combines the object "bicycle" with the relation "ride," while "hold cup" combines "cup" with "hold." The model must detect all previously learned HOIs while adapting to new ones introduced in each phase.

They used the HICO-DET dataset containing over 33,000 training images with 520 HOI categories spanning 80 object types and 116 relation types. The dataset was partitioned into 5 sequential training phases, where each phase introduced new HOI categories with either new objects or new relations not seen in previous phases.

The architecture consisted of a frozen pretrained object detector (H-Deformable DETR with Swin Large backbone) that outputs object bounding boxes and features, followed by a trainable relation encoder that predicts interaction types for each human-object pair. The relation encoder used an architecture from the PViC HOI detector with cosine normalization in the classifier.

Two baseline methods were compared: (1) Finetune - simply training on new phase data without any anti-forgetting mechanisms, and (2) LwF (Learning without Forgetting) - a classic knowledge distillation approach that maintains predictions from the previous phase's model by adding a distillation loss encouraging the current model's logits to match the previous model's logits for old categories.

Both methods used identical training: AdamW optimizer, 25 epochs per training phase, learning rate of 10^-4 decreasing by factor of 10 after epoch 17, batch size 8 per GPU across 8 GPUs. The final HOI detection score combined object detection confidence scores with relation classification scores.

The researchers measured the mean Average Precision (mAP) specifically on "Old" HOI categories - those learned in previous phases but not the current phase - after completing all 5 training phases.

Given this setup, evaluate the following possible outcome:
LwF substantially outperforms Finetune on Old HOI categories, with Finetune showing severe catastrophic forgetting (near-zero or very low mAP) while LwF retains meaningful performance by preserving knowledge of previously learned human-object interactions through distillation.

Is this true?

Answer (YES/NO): NO